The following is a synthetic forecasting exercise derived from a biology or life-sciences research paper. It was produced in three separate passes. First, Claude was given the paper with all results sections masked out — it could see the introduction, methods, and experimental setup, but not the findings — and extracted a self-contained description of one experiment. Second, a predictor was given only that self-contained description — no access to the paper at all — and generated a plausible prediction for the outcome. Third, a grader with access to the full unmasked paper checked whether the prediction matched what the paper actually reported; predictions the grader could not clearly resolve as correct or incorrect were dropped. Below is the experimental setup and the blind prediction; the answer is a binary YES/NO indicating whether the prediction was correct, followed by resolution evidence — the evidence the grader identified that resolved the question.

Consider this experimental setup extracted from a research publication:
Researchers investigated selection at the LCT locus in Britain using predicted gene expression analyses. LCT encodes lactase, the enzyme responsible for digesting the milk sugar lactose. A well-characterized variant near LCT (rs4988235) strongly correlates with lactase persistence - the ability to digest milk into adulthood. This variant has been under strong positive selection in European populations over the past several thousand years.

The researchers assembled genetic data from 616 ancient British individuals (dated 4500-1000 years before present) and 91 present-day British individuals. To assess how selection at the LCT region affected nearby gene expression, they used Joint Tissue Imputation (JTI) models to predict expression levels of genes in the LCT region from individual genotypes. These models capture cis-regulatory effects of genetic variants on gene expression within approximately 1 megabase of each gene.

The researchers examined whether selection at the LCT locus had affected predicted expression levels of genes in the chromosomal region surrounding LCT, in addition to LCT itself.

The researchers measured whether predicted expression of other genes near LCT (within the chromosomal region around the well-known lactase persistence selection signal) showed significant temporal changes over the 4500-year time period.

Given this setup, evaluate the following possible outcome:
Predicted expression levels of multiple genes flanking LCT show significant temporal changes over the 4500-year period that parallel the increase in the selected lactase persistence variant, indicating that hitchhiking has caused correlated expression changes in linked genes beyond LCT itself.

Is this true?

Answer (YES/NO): YES